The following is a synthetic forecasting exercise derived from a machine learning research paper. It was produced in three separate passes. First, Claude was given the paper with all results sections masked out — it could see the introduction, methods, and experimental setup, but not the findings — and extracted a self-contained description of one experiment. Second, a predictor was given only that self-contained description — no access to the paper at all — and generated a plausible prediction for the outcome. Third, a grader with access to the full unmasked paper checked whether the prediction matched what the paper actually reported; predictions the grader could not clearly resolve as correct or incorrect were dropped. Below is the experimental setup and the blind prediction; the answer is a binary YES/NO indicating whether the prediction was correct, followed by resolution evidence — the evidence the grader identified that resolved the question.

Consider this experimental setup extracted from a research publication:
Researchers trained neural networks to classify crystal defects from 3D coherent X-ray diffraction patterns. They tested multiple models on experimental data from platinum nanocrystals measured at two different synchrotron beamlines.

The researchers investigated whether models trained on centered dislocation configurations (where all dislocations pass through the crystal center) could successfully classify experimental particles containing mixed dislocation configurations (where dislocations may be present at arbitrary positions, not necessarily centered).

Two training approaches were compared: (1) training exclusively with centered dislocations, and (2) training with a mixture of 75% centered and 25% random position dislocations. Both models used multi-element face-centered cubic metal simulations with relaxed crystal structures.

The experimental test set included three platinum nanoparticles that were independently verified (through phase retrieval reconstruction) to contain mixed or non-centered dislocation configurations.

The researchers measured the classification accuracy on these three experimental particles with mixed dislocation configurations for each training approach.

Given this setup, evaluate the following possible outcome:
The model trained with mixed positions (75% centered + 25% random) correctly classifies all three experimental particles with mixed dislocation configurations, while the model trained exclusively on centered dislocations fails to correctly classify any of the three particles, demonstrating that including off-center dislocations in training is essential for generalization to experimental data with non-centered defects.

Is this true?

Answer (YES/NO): YES